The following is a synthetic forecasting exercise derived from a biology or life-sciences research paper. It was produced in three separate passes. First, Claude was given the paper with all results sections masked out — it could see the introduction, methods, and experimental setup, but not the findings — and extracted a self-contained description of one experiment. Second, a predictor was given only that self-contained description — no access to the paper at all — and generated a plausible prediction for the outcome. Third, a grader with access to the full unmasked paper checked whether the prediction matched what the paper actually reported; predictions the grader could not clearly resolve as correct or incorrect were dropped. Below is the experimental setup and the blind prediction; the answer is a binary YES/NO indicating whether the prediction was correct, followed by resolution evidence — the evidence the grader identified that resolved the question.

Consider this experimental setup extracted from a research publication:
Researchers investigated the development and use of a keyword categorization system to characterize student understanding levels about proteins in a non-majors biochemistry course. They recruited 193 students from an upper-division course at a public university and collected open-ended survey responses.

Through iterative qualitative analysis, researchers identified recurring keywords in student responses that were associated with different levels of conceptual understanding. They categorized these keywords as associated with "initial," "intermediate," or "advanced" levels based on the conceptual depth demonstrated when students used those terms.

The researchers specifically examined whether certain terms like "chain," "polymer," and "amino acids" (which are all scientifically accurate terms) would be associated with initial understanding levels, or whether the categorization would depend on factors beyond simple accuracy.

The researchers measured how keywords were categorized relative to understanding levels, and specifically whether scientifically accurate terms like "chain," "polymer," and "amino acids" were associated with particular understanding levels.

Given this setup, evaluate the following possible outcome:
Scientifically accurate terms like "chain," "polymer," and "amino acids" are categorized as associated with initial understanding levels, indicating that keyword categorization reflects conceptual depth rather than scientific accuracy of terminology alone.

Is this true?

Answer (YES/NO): YES